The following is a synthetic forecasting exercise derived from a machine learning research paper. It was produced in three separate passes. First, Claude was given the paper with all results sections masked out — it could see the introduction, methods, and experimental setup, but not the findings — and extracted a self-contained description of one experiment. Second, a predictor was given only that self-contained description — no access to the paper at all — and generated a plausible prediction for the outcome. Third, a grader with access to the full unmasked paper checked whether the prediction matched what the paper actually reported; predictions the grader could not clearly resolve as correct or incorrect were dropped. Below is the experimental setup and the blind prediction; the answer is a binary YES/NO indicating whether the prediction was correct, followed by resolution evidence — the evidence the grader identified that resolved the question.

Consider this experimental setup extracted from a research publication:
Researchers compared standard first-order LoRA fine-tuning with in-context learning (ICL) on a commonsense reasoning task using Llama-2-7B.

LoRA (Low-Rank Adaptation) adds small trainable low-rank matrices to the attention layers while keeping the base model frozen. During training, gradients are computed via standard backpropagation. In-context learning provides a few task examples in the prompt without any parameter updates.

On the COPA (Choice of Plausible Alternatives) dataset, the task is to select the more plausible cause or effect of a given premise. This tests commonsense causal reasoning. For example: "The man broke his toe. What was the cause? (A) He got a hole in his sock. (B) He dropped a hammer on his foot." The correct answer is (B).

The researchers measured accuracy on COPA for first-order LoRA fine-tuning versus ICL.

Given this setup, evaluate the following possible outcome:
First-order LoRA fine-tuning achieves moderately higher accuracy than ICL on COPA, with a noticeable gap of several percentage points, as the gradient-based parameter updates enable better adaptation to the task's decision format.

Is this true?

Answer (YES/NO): NO